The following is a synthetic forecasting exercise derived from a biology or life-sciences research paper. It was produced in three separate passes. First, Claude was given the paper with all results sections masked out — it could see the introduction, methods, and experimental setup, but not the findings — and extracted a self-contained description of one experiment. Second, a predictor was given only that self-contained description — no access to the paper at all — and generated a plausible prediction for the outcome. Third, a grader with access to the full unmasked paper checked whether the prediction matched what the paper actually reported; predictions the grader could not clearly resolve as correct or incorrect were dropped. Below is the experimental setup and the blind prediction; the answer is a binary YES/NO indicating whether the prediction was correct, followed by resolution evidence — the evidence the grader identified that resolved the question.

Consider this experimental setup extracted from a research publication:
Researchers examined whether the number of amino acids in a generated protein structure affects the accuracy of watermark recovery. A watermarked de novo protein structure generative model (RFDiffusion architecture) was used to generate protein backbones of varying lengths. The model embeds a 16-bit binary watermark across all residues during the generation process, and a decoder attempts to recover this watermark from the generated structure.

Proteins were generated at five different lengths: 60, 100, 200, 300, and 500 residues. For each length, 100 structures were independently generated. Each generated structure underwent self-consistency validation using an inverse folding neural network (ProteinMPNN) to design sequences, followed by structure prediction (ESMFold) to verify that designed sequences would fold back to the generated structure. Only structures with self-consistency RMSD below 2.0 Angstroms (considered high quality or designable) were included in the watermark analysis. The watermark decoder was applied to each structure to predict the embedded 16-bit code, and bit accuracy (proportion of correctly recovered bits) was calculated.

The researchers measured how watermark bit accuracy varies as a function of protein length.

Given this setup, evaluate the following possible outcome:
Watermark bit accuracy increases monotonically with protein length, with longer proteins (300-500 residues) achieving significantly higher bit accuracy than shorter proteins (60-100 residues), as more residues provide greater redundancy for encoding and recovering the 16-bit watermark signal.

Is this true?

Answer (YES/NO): YES